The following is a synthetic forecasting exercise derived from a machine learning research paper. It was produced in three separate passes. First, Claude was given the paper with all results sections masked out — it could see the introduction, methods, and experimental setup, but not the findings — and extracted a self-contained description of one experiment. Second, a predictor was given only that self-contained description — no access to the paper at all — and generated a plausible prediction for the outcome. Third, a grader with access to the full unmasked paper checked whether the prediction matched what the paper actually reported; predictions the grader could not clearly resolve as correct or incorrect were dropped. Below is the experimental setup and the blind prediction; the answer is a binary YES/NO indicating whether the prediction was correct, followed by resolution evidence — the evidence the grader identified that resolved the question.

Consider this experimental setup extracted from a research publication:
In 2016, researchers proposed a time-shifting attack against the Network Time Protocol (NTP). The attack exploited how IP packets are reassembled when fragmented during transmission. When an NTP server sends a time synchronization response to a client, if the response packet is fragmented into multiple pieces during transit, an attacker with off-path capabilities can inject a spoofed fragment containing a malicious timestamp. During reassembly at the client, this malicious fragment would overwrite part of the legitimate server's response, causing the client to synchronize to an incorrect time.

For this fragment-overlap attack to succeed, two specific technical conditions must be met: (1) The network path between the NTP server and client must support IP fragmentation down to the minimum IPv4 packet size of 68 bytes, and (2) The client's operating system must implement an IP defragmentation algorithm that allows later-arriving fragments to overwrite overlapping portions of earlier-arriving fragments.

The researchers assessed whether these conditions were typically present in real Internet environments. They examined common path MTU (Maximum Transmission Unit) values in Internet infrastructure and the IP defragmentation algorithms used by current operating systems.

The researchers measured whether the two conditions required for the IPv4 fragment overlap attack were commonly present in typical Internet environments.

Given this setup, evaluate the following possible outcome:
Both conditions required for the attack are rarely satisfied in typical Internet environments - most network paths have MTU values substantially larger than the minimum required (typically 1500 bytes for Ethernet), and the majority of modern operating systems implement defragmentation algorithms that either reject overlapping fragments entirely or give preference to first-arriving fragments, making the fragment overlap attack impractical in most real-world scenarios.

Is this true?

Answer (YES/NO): YES